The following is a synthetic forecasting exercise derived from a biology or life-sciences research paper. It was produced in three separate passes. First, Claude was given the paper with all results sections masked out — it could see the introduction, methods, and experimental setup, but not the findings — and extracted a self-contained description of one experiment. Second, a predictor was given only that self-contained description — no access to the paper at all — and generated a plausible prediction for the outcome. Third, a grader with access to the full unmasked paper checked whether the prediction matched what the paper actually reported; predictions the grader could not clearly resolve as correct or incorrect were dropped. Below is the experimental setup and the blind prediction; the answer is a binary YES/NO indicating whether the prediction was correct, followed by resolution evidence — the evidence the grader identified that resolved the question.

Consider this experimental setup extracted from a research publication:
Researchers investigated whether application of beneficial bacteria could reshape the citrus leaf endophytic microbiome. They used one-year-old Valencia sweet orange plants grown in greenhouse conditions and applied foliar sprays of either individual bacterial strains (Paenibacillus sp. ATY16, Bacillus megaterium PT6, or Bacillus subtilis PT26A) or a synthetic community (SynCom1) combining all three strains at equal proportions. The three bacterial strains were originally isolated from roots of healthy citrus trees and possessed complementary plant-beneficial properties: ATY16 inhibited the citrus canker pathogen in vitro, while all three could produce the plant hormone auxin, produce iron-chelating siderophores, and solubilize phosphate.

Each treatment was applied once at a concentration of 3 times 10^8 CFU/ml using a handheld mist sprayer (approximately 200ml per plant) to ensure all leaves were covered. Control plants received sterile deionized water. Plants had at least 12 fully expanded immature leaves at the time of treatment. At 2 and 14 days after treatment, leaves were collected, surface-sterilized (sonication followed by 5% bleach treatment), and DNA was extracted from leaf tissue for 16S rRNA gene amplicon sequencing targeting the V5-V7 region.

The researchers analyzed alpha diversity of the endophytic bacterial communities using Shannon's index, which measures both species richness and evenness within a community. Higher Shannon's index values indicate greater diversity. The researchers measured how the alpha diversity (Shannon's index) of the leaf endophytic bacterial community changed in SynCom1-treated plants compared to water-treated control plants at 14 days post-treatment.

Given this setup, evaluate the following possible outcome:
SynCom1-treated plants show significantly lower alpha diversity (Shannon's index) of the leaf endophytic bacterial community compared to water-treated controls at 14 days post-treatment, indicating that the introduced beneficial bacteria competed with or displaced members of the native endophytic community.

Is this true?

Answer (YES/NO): NO